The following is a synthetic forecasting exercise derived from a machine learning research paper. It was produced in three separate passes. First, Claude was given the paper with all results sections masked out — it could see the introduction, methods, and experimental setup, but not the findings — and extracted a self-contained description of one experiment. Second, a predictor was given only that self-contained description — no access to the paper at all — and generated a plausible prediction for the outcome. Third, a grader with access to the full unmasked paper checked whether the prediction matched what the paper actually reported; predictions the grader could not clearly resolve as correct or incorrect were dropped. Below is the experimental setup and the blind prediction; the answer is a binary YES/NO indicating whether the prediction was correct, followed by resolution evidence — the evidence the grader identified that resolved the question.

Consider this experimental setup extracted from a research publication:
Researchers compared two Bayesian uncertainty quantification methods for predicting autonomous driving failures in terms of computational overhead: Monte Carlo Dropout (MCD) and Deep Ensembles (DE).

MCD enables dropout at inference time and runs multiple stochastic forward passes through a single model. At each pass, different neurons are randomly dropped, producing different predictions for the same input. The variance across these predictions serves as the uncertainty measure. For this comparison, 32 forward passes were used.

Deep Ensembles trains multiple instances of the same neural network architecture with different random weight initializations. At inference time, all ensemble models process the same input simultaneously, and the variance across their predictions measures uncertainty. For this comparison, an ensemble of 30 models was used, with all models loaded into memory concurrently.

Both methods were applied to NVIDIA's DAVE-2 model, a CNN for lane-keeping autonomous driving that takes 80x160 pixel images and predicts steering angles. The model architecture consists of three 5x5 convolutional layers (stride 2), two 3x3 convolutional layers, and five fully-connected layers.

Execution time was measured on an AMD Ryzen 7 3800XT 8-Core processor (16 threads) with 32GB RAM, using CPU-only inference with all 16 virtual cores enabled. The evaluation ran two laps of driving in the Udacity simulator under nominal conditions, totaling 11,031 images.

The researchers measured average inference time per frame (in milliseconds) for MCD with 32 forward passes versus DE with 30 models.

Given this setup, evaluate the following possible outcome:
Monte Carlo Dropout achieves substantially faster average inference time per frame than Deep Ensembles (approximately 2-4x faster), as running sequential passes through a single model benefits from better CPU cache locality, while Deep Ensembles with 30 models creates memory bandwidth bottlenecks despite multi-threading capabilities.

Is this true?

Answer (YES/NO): NO